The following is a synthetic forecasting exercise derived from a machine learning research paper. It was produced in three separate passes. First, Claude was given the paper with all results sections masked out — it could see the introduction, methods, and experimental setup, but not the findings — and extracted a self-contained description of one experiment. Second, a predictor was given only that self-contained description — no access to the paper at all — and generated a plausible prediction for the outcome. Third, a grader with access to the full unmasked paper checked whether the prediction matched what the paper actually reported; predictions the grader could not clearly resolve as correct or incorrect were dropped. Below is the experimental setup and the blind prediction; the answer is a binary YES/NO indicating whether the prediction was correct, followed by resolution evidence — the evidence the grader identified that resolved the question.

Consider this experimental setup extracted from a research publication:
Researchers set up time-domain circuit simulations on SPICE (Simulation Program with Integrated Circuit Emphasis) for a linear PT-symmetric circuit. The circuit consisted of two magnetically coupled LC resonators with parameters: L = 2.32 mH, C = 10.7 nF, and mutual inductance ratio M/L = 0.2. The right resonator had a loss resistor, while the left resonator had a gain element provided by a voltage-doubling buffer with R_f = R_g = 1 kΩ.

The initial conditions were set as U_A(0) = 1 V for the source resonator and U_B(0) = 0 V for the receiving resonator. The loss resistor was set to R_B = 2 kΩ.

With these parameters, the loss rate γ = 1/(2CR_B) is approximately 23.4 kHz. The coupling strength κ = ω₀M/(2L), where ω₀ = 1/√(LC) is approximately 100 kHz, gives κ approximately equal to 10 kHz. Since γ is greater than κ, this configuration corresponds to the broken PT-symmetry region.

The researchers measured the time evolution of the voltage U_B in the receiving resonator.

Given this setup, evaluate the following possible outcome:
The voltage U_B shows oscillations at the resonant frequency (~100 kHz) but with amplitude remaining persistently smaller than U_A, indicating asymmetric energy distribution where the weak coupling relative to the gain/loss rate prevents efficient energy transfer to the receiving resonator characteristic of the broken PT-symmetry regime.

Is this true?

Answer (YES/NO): NO